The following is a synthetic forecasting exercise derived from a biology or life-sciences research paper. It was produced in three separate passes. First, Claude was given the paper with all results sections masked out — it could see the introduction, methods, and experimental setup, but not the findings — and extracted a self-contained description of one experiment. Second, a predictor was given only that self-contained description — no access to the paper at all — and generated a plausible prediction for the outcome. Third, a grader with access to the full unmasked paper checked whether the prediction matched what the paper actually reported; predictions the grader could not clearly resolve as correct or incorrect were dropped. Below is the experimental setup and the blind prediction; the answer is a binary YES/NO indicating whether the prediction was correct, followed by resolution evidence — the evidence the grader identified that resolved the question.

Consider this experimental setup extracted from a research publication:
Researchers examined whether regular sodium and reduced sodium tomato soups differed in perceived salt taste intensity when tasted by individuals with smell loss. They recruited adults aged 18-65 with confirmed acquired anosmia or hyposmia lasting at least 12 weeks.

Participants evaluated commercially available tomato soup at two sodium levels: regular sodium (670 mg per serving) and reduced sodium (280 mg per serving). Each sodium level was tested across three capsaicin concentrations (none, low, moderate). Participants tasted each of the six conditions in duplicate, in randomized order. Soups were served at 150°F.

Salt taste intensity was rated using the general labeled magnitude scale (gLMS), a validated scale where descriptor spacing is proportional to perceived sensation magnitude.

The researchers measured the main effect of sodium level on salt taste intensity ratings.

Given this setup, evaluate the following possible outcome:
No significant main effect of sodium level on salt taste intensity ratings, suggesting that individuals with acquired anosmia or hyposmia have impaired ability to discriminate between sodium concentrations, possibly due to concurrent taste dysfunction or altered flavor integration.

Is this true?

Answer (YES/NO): NO